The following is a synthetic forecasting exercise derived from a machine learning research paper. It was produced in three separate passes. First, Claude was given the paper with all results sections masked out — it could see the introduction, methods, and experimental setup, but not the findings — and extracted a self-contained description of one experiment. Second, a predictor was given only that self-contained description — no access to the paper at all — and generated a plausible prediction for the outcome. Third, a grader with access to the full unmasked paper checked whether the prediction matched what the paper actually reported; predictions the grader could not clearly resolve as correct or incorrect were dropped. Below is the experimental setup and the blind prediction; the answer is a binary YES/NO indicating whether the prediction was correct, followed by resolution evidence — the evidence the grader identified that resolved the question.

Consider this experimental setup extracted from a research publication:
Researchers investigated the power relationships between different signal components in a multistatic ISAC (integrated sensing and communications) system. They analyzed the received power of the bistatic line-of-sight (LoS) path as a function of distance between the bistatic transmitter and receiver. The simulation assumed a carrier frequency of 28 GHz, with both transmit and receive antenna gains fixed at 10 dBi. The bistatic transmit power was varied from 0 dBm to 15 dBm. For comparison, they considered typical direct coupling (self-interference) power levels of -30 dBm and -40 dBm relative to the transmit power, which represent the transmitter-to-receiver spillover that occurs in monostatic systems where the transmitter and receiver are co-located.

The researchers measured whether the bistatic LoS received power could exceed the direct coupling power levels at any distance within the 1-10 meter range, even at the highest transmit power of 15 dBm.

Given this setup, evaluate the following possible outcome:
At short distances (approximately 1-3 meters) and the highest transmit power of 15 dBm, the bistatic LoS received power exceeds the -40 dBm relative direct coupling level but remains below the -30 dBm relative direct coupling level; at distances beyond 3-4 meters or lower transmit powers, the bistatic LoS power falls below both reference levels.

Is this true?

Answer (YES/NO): NO